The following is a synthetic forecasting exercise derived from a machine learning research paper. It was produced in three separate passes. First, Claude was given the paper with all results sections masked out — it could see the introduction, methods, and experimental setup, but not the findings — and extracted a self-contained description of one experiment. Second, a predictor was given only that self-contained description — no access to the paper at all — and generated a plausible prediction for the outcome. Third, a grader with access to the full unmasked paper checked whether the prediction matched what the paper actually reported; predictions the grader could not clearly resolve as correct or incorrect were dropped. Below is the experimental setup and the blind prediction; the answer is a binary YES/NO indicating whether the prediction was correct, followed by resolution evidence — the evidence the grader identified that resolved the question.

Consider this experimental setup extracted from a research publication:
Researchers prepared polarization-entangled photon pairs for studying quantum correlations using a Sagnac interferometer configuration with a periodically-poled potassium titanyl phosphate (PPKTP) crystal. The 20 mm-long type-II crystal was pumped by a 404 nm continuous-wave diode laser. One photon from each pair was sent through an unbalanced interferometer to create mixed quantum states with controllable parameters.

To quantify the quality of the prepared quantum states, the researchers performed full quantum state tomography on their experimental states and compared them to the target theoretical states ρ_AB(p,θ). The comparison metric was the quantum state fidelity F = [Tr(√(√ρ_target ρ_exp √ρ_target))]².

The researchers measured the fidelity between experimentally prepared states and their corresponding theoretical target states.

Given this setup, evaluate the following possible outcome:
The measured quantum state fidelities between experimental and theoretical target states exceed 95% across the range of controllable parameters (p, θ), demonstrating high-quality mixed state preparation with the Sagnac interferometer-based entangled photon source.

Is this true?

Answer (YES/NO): YES